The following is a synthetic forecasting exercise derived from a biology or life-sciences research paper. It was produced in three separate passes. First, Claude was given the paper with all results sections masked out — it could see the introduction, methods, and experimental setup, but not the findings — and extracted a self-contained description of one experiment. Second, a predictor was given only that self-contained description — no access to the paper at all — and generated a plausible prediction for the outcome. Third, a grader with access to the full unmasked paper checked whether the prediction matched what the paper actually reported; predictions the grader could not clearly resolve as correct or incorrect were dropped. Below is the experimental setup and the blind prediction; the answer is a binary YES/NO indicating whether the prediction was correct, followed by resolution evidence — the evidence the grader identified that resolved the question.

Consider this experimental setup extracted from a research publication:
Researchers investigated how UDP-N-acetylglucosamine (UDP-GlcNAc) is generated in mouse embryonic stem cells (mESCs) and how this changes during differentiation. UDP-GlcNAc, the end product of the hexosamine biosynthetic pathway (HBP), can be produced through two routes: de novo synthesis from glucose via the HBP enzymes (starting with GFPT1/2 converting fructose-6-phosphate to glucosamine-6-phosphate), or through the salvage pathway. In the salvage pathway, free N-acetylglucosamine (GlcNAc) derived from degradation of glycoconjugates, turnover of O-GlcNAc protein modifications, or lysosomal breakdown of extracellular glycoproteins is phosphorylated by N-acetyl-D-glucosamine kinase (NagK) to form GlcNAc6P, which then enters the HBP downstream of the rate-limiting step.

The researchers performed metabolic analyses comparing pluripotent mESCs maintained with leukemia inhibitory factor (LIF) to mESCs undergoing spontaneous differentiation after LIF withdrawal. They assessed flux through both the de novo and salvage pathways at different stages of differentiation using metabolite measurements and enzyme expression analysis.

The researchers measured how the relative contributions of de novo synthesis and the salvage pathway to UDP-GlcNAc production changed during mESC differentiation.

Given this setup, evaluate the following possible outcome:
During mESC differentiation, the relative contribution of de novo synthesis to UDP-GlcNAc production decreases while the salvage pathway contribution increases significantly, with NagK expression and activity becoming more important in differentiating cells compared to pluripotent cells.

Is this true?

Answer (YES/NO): NO